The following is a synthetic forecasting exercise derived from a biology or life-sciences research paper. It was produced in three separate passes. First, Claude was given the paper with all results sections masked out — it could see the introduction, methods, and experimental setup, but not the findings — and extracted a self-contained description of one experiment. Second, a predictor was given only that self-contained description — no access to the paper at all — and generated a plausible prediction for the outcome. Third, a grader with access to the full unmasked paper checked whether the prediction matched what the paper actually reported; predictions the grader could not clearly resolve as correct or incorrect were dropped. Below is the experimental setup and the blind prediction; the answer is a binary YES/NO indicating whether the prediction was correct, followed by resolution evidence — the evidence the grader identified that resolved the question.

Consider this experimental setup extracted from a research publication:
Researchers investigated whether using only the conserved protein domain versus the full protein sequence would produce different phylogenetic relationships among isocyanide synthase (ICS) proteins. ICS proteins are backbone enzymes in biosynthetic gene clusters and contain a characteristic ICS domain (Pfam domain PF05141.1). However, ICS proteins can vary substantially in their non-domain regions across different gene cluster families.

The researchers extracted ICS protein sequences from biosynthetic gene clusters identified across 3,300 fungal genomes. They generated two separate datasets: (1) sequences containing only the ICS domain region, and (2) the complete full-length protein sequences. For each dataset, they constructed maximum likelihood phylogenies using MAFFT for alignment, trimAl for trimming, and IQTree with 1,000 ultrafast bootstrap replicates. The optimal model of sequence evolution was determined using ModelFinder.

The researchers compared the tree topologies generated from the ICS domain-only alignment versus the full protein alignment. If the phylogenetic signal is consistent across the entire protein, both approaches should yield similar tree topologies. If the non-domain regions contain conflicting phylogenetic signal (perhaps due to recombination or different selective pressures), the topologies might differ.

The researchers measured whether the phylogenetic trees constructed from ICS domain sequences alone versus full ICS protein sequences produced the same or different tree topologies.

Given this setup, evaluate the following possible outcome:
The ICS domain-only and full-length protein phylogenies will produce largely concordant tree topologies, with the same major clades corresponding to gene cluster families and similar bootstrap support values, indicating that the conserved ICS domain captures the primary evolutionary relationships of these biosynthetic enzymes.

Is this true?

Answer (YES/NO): YES